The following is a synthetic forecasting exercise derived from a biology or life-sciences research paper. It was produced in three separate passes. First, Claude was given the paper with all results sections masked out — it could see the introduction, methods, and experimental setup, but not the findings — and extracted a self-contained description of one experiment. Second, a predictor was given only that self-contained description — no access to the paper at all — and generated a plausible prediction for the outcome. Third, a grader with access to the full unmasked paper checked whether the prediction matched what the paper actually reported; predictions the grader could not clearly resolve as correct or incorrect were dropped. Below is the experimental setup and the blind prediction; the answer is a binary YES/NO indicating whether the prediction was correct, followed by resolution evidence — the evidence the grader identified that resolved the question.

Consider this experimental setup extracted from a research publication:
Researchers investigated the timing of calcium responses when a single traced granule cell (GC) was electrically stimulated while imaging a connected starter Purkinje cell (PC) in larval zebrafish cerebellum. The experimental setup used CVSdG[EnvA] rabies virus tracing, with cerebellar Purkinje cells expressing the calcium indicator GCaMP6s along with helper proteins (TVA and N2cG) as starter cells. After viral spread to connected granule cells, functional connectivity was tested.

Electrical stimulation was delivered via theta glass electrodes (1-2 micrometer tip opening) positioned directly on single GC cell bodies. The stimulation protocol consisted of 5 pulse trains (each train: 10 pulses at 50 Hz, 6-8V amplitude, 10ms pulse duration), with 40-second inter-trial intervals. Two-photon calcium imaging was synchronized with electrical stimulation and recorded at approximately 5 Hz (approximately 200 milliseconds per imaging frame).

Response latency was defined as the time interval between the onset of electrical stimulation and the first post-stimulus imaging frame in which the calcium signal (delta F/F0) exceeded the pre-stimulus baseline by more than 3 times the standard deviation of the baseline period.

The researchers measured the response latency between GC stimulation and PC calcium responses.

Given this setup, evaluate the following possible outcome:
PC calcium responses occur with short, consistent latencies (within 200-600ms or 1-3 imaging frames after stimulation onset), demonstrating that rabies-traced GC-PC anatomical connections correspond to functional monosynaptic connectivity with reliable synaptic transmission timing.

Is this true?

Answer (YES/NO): YES